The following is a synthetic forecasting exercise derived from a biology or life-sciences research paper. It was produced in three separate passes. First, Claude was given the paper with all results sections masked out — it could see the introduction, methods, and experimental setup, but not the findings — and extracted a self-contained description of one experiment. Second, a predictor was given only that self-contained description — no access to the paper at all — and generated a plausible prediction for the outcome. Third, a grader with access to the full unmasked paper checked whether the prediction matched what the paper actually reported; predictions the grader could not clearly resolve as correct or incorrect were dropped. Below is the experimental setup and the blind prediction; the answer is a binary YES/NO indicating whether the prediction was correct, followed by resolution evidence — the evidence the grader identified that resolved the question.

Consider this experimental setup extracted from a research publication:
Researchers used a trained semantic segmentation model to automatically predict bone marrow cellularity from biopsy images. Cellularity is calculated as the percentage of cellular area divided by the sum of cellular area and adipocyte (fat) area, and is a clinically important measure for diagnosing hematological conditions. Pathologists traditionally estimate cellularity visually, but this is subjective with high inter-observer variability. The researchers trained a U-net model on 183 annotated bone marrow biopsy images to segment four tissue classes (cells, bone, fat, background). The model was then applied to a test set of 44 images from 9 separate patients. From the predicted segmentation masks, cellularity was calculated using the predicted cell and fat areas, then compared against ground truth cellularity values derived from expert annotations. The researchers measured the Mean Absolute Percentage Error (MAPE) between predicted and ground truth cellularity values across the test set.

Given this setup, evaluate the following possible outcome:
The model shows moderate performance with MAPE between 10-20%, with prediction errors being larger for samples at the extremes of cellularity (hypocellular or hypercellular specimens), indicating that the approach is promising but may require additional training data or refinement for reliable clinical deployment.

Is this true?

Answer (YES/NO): NO